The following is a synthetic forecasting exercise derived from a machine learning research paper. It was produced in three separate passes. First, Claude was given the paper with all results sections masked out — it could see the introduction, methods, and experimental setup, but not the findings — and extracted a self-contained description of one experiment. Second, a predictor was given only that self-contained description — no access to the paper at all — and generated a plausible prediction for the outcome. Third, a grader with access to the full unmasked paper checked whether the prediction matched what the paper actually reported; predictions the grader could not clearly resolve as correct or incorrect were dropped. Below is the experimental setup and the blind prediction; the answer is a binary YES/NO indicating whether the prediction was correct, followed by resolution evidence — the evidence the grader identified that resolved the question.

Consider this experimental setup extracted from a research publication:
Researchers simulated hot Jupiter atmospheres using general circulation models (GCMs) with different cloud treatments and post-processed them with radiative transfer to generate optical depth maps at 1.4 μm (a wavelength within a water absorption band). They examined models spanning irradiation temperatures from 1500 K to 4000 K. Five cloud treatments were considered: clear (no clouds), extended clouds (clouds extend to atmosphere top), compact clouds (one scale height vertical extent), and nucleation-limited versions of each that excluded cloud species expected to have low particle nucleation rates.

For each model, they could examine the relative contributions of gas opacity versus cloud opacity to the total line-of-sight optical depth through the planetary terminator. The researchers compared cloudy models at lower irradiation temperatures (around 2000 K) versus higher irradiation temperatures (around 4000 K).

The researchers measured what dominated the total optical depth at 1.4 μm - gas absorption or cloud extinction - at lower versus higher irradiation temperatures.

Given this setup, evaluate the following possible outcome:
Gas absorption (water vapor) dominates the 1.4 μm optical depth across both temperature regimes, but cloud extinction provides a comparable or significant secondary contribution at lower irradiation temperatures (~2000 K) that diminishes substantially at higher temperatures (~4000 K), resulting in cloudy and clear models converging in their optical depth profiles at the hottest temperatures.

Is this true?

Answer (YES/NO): NO